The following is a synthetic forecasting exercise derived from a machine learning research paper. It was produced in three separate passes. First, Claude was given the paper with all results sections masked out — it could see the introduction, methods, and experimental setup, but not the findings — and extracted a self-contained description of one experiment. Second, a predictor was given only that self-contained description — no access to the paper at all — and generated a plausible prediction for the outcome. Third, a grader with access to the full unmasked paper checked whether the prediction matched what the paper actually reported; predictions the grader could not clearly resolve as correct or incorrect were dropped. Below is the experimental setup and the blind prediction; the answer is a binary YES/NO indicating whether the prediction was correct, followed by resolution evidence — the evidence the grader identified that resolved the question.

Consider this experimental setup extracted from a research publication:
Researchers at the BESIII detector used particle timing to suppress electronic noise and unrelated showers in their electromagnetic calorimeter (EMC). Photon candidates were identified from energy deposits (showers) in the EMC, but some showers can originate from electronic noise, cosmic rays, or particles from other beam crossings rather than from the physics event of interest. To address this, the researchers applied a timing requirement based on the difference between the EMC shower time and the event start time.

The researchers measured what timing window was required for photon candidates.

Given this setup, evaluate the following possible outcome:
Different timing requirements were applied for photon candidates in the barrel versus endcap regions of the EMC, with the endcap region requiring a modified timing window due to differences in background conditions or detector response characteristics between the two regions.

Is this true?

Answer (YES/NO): NO